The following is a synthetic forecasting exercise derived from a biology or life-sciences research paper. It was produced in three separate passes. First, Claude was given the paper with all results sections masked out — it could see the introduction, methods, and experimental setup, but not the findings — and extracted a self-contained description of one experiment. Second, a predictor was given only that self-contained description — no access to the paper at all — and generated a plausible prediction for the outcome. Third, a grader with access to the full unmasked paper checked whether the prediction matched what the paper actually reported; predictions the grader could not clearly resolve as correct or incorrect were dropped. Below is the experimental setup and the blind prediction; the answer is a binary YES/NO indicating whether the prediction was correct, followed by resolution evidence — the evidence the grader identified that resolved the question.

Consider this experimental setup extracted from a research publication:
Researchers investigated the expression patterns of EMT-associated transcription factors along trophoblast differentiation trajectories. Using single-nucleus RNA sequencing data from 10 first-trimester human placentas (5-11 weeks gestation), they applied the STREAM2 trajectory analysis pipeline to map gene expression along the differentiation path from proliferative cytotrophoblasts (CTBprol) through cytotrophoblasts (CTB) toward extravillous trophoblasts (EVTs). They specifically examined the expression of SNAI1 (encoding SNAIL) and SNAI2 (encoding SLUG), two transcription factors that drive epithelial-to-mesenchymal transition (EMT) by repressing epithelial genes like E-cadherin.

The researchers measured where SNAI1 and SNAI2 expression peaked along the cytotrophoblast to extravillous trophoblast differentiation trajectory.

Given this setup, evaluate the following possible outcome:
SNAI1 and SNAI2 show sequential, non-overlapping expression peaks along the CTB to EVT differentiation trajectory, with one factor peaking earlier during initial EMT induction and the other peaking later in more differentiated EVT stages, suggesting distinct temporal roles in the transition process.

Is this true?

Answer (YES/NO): NO